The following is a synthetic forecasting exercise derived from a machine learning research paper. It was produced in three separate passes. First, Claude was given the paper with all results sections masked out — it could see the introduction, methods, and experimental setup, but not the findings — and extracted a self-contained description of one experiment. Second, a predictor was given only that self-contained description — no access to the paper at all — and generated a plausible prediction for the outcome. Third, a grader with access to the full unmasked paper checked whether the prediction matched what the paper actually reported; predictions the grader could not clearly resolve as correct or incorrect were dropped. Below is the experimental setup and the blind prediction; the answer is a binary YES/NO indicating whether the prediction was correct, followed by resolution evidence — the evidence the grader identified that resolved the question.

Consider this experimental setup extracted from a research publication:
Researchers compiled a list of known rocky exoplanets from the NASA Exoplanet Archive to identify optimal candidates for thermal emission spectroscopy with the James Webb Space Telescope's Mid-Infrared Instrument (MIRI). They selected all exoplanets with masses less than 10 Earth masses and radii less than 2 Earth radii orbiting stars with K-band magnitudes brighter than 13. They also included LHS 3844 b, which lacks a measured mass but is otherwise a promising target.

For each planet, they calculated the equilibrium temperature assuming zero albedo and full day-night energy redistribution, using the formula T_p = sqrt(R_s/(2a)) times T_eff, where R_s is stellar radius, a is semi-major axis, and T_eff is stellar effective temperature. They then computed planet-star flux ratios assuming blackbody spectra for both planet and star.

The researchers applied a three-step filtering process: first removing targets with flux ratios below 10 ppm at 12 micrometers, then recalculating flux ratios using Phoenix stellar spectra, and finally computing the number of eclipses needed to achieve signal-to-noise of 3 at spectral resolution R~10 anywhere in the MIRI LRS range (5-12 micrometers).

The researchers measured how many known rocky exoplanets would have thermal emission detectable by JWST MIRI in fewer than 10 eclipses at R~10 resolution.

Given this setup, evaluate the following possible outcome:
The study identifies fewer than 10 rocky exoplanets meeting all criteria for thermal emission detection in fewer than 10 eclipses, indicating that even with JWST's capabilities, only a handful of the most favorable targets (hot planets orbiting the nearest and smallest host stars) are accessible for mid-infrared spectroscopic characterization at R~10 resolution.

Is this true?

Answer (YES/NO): NO